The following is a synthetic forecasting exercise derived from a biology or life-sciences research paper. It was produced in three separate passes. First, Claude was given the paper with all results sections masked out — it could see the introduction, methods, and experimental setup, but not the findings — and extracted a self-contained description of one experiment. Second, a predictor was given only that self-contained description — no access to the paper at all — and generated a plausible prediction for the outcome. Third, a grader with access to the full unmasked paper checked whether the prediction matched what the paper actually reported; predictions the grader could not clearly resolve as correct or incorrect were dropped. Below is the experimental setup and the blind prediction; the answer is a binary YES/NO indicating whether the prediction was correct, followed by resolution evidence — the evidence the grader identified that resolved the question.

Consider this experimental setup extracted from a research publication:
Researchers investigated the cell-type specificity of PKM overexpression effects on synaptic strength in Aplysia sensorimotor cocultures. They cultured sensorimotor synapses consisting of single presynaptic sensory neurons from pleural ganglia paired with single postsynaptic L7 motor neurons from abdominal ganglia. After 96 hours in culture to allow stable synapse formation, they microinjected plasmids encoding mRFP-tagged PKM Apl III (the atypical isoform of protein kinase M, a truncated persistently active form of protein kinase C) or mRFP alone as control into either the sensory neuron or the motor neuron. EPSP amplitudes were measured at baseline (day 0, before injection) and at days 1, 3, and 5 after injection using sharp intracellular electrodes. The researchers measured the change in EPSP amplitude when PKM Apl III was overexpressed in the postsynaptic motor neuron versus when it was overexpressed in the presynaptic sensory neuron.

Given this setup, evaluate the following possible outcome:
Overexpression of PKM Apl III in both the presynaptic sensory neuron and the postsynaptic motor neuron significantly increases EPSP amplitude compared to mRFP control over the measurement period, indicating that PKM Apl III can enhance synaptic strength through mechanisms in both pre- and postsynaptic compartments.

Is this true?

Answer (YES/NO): NO